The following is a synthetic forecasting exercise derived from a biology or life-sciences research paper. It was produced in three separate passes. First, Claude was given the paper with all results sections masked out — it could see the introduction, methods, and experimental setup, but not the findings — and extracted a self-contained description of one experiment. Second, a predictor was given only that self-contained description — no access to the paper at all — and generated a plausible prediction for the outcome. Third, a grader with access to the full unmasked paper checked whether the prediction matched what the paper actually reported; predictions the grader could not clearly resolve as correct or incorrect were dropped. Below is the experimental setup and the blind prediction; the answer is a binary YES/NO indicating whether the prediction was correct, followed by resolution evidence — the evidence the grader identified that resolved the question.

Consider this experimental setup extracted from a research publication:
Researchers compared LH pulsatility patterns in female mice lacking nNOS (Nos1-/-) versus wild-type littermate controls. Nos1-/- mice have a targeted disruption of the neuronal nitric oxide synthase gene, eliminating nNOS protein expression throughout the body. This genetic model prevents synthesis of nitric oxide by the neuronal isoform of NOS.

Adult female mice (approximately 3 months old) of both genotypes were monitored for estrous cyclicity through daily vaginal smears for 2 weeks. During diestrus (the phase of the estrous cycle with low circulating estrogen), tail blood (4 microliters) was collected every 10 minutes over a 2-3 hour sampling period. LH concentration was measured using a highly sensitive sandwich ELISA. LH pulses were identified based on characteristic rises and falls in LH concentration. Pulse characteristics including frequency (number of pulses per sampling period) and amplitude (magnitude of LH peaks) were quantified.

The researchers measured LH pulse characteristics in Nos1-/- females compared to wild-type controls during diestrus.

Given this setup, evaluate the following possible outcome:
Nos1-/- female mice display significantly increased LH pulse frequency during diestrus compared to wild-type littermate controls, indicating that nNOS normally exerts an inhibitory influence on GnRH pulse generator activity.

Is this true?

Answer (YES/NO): NO